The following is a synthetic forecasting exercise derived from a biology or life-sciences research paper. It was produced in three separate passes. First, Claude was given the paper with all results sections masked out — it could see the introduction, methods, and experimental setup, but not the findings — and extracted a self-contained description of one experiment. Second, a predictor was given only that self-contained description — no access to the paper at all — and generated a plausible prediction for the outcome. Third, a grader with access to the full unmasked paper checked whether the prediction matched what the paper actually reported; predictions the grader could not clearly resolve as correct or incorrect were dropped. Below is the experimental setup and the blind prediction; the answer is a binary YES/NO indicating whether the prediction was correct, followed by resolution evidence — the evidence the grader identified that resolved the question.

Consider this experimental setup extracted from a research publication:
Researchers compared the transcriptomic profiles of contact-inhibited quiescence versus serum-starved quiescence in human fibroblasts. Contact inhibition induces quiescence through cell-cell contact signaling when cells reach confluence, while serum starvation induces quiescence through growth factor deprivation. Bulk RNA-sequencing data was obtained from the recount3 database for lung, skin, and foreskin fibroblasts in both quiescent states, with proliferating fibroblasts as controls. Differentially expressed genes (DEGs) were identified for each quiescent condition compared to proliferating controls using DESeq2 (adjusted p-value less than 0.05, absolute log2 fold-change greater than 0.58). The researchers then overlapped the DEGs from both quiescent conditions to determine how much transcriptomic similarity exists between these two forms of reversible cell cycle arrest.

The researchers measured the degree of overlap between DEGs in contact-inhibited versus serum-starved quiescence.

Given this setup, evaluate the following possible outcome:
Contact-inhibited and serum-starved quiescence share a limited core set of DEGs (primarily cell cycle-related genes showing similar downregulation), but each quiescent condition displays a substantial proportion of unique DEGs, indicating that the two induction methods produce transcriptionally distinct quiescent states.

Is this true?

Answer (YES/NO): NO